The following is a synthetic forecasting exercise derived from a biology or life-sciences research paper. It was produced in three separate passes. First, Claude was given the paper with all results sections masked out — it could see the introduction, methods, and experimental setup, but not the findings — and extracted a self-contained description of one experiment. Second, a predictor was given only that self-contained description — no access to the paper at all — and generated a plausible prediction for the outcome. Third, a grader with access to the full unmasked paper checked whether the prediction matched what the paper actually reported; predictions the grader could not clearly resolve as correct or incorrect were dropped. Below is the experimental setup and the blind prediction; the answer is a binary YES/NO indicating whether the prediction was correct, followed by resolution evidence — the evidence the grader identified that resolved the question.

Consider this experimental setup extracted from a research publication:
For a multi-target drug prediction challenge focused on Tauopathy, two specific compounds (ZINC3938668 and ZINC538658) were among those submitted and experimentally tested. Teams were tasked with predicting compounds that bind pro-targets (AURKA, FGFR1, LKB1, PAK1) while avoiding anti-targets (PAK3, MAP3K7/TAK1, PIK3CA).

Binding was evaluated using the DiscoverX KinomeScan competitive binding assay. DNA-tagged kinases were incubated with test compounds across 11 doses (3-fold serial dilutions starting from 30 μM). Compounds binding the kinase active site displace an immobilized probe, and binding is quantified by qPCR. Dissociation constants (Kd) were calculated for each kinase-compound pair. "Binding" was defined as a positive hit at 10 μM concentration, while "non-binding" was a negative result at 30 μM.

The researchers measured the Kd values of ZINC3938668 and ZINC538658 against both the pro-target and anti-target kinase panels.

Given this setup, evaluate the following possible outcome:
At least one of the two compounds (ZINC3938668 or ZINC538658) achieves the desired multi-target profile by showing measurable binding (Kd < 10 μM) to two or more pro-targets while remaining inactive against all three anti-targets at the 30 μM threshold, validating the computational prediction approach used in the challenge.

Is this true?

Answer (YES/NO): NO